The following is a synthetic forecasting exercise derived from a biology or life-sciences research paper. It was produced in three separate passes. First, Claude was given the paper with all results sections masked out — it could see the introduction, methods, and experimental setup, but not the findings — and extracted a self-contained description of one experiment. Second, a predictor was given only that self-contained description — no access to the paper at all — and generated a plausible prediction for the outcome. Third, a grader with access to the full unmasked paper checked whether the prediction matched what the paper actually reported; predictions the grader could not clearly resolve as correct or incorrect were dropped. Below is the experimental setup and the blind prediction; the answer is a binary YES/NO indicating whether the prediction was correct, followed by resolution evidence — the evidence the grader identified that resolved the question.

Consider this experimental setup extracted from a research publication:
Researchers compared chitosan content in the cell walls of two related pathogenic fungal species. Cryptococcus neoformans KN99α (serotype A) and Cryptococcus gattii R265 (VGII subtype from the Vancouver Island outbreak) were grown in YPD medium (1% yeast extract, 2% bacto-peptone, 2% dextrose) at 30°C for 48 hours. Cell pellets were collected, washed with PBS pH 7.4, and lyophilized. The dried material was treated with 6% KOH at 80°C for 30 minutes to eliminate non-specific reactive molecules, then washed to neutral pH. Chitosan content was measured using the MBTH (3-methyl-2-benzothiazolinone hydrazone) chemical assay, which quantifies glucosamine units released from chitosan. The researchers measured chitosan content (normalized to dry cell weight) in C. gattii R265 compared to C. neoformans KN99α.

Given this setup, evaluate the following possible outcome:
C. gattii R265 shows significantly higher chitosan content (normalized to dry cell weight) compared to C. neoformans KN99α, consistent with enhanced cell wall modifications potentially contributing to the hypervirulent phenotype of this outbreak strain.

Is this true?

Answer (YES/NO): YES